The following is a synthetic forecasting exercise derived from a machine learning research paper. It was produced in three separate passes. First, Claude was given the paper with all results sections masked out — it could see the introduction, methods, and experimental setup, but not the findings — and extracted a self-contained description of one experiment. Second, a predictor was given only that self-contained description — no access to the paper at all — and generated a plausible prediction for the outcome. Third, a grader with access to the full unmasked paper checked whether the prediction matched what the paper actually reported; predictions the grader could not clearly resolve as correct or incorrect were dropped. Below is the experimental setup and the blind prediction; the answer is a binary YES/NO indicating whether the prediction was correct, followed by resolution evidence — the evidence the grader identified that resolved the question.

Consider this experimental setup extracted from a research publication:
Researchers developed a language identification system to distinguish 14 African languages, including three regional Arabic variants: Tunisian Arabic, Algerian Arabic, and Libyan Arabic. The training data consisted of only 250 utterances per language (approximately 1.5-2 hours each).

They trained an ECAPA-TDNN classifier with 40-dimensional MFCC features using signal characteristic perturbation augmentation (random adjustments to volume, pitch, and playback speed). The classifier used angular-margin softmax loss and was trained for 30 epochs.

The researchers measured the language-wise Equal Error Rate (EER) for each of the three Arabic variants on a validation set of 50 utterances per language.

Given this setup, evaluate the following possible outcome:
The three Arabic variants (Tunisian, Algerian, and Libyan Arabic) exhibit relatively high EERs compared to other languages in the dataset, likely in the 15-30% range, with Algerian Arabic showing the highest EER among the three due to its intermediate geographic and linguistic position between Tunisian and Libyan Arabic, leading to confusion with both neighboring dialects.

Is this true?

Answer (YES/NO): NO